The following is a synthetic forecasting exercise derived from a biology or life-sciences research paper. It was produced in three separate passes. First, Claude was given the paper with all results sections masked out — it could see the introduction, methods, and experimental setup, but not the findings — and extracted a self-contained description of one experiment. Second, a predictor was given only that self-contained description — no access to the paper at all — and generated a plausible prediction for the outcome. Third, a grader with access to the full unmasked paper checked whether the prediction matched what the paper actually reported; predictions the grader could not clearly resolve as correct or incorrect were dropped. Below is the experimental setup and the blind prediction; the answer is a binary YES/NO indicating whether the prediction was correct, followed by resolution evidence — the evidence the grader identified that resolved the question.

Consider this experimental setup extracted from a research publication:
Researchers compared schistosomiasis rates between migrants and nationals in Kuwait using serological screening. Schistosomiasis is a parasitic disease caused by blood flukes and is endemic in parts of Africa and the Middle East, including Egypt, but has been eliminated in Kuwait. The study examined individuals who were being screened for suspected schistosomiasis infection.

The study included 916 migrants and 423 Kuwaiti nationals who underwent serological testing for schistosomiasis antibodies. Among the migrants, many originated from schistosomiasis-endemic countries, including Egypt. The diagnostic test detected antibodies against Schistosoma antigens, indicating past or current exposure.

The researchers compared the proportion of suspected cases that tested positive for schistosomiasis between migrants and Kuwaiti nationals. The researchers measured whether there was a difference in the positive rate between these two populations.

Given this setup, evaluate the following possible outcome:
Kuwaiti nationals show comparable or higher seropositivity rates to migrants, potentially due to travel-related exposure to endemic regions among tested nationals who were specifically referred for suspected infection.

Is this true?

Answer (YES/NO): NO